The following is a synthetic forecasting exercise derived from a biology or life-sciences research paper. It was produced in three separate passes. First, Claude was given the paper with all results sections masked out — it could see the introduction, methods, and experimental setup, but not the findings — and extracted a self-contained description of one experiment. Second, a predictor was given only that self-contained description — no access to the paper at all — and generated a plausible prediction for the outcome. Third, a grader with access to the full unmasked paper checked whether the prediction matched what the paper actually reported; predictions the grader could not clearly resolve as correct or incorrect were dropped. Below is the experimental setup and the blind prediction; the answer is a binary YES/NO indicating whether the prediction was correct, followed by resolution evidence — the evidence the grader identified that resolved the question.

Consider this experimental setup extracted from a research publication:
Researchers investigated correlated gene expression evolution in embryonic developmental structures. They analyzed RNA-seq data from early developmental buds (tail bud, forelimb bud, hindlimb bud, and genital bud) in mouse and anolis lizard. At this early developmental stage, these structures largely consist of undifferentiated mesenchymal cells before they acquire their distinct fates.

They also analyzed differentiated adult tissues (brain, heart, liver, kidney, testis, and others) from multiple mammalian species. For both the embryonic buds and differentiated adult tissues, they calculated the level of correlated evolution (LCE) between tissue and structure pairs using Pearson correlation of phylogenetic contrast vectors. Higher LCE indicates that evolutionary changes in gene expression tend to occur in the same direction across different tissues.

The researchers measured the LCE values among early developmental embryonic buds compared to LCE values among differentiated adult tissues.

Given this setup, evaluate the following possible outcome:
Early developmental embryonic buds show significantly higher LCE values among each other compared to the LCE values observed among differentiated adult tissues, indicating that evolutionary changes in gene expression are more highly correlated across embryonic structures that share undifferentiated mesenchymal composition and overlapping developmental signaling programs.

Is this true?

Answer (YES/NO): YES